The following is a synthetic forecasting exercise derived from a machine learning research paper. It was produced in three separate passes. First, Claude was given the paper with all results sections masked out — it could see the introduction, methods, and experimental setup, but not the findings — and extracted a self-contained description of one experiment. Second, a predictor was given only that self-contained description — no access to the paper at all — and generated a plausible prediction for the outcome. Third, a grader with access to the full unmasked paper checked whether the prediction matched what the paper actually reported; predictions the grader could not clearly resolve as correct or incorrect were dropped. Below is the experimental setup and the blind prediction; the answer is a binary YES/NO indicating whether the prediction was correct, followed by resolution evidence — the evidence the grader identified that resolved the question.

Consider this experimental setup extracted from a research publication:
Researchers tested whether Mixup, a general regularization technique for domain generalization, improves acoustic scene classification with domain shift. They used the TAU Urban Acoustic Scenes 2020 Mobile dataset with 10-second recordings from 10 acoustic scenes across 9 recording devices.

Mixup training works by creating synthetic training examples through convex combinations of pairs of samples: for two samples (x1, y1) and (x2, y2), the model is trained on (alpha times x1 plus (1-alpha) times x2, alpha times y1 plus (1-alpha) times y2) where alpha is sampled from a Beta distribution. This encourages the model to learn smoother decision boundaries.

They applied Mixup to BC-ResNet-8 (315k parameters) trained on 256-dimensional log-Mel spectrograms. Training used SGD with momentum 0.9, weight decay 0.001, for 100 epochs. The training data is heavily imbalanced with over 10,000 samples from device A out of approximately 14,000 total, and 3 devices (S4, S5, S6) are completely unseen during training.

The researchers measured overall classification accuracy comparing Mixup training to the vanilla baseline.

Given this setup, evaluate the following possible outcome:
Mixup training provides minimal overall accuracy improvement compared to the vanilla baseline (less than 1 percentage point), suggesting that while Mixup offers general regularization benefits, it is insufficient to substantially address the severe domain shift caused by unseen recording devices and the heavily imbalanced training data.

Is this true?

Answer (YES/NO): NO